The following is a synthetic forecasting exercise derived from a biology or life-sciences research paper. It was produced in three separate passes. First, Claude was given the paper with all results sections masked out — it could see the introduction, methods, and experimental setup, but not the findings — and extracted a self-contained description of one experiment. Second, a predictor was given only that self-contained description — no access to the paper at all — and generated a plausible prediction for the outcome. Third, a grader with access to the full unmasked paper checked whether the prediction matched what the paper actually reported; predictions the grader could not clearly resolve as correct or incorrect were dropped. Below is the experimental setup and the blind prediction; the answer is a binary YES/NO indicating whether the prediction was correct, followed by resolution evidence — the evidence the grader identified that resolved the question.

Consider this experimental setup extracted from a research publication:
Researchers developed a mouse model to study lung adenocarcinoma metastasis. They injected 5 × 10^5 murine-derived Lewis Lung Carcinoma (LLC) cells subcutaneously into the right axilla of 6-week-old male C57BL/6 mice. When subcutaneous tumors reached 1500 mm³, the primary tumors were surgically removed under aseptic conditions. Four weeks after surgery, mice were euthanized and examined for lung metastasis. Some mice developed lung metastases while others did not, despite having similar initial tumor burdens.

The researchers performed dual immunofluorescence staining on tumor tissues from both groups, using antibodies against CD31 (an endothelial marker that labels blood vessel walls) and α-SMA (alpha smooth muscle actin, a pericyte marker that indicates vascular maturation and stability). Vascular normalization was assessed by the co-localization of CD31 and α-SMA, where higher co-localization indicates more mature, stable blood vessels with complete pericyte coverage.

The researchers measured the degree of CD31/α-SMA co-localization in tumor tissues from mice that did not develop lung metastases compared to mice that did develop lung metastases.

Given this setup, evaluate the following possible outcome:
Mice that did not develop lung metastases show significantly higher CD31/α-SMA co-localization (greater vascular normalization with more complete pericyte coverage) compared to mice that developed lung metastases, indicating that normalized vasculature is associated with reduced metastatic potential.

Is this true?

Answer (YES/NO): YES